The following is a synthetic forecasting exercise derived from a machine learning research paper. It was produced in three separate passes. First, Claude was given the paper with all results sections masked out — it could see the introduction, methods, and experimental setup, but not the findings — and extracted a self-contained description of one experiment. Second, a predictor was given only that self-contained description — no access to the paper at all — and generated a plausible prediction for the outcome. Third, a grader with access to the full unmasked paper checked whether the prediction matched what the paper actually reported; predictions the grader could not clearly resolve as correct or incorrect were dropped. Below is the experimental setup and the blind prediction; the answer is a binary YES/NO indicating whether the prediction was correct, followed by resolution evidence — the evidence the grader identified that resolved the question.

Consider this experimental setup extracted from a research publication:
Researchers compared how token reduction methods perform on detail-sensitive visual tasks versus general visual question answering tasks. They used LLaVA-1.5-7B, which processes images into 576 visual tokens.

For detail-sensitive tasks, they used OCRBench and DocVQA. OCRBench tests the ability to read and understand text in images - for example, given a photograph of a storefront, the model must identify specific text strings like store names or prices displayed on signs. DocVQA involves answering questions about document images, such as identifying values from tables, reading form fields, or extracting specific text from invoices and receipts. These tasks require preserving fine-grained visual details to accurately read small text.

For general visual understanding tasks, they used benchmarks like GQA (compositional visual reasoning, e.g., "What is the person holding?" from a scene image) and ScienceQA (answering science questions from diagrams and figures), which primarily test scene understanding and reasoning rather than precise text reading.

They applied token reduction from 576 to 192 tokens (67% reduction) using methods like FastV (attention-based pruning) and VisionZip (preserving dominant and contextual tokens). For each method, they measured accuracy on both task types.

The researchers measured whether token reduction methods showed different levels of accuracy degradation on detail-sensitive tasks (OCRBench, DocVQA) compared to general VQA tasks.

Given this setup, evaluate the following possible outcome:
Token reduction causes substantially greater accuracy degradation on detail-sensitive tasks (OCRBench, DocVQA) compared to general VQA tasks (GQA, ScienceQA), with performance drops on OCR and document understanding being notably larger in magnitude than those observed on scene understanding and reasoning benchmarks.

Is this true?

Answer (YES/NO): YES